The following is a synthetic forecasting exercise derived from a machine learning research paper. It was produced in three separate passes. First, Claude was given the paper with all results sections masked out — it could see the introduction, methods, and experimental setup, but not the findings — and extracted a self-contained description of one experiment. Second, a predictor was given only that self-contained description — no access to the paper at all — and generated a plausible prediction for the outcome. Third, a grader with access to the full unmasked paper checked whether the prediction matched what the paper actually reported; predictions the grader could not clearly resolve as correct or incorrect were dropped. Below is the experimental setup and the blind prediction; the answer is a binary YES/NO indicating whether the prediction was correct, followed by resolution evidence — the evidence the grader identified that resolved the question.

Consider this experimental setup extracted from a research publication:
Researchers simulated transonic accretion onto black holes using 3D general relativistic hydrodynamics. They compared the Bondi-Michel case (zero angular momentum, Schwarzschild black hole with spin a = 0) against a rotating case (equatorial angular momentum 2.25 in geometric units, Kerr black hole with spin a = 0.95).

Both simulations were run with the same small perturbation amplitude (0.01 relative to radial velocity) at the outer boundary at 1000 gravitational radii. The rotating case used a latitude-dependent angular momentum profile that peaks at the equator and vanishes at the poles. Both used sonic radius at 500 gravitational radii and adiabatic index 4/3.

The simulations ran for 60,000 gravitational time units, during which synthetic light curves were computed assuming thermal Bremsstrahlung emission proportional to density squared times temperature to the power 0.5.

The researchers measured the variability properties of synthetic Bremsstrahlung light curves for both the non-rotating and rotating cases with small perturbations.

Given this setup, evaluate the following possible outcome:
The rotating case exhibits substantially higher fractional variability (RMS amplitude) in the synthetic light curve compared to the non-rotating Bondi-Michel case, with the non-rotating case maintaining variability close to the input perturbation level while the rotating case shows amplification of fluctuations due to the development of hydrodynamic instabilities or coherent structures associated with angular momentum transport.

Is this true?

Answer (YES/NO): NO